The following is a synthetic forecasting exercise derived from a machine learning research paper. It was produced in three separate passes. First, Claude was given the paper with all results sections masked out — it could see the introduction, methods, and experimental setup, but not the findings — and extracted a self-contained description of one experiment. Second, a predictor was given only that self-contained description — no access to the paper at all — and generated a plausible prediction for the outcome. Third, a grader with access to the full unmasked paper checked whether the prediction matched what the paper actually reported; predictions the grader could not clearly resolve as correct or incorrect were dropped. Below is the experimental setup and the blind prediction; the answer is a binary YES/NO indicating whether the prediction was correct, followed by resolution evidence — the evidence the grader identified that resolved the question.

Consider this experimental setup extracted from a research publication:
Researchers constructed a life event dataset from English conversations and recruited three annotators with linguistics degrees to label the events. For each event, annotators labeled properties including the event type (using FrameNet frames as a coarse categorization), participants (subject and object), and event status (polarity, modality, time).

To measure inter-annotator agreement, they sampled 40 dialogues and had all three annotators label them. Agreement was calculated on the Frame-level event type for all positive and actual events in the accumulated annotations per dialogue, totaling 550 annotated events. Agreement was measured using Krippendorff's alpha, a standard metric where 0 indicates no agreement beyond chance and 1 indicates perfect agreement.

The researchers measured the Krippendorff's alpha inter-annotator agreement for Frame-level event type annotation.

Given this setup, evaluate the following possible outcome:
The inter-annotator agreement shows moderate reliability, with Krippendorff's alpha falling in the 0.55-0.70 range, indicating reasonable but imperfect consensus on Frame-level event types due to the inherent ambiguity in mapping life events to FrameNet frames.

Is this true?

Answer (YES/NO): NO